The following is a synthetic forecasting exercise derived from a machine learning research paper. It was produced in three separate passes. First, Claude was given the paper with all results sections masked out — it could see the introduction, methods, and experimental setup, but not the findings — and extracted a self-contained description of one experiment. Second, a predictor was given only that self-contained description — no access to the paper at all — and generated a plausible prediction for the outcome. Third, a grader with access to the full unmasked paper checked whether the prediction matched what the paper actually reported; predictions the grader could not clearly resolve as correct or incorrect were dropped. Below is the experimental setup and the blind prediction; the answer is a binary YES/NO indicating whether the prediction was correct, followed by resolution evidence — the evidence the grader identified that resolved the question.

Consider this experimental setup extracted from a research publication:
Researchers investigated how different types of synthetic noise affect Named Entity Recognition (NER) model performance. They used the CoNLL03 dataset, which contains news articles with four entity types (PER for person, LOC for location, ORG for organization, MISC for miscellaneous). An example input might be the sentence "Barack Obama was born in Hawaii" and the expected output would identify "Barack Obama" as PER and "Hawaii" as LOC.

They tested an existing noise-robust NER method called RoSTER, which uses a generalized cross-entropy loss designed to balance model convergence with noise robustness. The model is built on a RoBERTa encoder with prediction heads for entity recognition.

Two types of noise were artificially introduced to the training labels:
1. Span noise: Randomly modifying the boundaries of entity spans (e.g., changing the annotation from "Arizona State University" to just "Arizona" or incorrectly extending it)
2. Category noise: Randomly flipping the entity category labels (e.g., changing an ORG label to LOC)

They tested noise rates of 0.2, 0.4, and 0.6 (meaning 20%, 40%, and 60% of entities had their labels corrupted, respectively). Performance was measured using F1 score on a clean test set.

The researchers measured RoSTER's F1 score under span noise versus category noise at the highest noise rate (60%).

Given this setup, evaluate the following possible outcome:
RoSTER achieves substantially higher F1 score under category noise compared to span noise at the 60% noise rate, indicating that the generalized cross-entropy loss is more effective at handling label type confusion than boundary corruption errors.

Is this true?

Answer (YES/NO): YES